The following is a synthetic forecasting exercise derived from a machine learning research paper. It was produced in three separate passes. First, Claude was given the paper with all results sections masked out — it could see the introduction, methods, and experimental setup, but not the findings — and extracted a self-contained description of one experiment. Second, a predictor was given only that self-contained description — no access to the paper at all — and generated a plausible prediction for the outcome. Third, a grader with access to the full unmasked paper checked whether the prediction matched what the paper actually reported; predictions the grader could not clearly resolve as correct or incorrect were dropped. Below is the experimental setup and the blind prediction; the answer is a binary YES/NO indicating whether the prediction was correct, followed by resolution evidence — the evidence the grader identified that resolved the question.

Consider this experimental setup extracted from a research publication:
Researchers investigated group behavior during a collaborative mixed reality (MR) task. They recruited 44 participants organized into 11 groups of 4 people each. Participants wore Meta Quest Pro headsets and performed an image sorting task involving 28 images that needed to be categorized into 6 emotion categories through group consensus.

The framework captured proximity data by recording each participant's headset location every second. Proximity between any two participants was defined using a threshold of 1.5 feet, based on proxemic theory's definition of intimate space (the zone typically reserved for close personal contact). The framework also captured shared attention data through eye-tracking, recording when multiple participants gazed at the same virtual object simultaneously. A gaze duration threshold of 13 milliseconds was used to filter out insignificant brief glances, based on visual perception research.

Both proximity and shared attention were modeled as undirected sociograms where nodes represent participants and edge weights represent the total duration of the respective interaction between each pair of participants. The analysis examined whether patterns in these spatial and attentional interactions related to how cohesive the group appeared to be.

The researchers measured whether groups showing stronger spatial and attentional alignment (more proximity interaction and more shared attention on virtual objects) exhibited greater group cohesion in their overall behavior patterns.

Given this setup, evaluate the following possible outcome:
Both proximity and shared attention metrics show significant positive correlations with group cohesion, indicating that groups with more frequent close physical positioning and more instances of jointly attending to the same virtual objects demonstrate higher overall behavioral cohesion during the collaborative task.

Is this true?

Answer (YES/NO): NO